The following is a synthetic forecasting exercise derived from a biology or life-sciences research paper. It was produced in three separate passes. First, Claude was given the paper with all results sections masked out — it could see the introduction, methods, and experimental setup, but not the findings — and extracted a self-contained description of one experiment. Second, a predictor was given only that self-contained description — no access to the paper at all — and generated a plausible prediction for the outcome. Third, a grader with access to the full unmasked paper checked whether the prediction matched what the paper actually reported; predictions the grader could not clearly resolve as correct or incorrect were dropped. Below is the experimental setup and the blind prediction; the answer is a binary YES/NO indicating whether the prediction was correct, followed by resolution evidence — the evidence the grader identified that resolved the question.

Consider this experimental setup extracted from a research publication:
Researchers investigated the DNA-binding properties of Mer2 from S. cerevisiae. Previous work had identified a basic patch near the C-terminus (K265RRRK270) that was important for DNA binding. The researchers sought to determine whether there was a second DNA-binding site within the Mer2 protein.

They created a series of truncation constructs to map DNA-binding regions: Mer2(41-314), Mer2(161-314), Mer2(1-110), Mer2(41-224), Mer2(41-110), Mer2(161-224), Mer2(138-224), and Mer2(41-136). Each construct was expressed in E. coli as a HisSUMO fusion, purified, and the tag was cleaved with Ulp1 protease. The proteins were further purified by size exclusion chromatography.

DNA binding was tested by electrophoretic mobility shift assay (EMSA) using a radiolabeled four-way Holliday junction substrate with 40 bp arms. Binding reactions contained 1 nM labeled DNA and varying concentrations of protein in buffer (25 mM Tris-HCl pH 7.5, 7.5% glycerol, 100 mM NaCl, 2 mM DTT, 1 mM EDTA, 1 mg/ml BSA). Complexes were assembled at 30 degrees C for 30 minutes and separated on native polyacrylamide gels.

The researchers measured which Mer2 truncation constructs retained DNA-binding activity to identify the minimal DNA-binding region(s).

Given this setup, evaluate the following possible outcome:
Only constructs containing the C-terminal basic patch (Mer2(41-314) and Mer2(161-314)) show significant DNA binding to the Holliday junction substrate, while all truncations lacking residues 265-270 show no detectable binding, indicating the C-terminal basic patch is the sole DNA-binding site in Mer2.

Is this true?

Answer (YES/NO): NO